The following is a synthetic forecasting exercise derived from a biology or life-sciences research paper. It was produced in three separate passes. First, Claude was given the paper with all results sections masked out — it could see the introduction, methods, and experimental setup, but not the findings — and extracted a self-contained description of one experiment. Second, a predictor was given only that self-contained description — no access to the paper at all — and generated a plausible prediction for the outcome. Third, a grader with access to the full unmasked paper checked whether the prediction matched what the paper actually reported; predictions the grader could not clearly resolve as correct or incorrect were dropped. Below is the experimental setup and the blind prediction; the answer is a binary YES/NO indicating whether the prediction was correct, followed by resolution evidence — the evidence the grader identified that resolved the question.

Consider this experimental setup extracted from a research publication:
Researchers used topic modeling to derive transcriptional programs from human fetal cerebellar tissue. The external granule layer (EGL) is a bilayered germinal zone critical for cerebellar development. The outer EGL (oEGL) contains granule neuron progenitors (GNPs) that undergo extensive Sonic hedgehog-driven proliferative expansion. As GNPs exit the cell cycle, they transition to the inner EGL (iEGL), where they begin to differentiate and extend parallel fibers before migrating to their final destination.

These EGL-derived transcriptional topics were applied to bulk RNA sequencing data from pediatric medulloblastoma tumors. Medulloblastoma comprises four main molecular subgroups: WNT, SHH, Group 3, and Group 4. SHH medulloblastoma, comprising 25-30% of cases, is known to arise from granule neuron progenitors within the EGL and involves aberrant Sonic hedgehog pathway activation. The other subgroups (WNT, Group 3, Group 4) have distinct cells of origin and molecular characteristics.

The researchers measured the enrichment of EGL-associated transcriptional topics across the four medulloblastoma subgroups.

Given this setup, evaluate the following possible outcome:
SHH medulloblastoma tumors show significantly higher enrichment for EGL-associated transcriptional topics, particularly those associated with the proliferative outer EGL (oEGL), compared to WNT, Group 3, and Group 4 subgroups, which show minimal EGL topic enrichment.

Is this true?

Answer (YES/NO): NO